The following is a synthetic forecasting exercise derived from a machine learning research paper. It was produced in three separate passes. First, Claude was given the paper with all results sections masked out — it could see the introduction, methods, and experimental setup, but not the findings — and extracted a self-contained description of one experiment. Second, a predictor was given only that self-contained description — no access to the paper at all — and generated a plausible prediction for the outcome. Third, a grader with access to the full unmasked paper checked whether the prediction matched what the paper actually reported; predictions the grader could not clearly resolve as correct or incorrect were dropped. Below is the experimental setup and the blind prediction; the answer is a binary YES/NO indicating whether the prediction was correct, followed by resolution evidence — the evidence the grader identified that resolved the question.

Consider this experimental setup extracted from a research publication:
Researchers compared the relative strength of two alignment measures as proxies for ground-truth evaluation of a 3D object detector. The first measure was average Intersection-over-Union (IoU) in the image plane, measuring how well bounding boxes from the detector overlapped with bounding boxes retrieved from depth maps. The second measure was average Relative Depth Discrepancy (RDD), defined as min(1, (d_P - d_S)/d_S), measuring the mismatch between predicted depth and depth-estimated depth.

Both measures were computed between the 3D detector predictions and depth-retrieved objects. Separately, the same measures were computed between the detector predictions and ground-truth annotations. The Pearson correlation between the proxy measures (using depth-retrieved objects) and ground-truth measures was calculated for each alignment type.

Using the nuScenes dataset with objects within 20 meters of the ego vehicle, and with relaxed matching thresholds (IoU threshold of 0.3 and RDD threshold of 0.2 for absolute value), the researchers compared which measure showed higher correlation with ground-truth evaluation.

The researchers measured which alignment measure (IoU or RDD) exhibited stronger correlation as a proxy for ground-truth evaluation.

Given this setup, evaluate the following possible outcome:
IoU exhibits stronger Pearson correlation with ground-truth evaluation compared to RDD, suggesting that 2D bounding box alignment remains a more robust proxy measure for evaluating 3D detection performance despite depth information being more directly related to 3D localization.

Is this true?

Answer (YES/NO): NO